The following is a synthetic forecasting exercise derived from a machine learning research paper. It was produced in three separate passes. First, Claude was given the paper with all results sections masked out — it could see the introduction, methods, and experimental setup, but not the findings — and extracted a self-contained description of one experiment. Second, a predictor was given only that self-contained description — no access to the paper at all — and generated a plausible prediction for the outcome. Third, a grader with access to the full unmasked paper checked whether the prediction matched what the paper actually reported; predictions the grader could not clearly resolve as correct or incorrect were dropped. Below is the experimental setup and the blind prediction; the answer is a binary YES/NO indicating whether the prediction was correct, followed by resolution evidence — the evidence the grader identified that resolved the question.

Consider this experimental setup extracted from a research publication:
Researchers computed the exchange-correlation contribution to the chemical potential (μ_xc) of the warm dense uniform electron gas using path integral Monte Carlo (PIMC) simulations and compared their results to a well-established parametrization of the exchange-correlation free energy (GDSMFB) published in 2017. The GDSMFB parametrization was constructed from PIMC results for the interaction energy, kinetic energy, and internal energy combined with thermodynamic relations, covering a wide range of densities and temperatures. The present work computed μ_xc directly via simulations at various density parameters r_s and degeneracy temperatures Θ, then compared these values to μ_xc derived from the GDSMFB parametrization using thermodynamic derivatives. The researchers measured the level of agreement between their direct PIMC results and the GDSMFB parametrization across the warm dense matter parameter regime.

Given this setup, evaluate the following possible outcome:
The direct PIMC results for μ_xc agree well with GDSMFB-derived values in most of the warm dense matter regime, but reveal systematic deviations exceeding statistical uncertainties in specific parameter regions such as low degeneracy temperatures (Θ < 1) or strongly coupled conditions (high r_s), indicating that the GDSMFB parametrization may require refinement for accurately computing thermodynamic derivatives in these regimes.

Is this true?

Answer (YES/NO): NO